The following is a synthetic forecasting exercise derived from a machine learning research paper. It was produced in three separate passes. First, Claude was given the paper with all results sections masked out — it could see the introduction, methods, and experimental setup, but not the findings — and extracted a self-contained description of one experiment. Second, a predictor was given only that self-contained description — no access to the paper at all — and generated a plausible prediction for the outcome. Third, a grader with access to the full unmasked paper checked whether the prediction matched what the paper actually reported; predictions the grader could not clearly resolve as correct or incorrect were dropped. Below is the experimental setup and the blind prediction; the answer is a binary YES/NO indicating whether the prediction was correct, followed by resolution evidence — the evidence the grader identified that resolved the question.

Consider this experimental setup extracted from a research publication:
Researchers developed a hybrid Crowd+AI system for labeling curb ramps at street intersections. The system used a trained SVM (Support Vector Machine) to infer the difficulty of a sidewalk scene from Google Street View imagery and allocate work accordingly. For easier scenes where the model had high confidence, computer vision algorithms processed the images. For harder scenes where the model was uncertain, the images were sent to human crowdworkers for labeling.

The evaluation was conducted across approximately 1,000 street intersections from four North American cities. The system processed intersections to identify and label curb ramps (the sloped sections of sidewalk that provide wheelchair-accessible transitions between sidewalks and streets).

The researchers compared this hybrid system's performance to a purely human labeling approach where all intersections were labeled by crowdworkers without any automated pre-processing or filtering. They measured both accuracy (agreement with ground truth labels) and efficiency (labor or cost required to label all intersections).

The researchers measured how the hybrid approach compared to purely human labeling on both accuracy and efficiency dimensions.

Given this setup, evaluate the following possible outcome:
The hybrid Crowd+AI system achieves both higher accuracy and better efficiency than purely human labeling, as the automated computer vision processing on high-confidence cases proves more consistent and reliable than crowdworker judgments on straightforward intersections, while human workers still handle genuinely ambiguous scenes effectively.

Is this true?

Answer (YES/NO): NO